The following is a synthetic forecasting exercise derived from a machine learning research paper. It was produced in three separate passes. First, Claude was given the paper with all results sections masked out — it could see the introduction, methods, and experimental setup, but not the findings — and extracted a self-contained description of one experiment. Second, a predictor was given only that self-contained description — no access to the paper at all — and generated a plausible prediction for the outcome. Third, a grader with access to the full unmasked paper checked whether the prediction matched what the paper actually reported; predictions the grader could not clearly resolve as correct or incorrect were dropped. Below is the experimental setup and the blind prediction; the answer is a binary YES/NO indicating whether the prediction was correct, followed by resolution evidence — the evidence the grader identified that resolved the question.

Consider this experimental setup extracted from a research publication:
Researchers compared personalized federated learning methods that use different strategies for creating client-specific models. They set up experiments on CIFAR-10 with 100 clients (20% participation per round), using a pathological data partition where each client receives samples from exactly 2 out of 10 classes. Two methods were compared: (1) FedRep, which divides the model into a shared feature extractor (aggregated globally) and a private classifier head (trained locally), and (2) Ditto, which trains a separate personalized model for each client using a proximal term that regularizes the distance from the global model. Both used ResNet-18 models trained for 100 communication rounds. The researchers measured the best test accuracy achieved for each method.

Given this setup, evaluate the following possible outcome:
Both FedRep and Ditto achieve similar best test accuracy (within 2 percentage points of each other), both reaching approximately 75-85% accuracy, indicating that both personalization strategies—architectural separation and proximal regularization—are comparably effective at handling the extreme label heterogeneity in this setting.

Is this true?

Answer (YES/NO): NO